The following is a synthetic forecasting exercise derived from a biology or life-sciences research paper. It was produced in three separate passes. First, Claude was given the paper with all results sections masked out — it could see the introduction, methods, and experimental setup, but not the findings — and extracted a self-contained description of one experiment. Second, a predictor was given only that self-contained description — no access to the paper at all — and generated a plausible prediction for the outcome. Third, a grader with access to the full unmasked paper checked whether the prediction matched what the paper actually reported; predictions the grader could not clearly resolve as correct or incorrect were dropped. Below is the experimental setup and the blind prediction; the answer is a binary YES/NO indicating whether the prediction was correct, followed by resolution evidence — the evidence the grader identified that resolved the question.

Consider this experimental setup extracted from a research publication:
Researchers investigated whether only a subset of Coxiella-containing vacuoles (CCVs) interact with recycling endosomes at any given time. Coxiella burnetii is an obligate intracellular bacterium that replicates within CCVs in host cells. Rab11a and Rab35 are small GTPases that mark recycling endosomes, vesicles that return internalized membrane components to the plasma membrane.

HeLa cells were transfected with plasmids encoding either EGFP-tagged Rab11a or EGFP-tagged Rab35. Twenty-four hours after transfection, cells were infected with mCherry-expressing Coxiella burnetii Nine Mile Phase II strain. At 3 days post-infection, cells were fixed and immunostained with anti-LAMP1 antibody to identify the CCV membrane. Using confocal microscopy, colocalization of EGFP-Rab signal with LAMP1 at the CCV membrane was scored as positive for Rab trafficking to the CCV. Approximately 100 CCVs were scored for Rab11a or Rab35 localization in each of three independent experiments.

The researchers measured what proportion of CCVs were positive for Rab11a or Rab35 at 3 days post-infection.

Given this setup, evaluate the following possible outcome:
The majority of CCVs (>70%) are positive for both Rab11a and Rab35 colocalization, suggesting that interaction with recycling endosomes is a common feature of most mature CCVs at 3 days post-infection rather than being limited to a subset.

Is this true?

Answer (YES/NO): NO